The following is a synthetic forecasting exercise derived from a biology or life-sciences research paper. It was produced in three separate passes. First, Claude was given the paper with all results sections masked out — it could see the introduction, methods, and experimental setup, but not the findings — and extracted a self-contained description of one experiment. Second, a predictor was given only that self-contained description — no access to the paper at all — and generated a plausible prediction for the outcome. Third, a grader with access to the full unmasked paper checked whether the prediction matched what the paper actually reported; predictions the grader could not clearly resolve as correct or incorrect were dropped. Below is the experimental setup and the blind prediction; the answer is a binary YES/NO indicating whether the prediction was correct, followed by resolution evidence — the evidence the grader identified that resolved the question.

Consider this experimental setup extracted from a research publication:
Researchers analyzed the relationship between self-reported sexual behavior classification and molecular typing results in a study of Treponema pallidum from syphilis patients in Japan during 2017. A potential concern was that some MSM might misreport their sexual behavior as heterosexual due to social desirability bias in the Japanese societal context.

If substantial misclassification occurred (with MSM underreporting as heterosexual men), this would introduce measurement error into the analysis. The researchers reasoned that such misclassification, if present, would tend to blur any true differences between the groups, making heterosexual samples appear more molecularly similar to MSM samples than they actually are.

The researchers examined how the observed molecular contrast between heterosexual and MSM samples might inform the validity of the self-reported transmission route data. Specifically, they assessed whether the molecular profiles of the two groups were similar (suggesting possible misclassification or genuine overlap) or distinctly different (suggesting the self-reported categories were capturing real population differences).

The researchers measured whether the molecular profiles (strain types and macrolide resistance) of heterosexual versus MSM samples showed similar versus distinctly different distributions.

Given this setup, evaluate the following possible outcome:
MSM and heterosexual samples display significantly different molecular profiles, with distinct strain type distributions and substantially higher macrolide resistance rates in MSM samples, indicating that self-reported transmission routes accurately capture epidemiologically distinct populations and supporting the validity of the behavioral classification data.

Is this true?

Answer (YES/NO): NO